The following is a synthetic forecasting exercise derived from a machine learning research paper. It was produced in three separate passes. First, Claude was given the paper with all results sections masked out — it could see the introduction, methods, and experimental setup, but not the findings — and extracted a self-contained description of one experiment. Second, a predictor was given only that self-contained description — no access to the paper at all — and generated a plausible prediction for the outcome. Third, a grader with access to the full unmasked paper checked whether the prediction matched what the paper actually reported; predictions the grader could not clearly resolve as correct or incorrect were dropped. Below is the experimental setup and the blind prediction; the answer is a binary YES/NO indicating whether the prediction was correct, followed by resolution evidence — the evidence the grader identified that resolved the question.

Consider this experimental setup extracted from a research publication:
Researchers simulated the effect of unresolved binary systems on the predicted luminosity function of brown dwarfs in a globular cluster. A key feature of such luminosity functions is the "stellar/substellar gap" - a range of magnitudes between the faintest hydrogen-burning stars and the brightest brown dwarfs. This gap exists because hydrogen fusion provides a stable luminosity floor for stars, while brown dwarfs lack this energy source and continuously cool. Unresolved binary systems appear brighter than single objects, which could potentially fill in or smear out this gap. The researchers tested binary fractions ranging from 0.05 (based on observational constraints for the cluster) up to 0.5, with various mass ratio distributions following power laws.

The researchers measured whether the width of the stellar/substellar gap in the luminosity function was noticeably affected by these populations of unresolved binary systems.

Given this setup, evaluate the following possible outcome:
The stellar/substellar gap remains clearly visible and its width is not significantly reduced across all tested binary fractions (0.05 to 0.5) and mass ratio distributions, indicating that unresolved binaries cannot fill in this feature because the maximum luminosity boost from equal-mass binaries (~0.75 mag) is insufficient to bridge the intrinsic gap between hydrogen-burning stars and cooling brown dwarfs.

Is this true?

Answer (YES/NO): NO